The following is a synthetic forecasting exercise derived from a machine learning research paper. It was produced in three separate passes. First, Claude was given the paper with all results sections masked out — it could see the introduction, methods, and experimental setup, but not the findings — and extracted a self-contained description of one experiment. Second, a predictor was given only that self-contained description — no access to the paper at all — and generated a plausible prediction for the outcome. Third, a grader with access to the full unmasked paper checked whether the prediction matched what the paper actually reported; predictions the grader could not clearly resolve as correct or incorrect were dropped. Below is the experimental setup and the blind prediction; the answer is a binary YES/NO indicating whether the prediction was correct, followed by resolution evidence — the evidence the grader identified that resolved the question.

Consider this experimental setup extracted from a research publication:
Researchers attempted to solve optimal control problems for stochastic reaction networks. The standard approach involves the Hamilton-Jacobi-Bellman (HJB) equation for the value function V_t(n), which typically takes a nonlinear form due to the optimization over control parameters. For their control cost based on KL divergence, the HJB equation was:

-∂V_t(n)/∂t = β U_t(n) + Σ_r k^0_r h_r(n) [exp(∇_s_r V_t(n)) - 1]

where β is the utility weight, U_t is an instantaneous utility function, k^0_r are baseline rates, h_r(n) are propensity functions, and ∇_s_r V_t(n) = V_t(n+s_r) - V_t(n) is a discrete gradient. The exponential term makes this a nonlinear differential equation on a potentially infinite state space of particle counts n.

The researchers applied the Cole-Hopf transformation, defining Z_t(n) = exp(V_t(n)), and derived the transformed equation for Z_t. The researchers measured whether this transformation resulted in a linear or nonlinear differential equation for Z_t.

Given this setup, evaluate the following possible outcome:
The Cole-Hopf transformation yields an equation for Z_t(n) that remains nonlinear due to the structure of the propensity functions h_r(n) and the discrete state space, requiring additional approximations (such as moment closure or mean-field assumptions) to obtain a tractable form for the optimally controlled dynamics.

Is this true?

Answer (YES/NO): NO